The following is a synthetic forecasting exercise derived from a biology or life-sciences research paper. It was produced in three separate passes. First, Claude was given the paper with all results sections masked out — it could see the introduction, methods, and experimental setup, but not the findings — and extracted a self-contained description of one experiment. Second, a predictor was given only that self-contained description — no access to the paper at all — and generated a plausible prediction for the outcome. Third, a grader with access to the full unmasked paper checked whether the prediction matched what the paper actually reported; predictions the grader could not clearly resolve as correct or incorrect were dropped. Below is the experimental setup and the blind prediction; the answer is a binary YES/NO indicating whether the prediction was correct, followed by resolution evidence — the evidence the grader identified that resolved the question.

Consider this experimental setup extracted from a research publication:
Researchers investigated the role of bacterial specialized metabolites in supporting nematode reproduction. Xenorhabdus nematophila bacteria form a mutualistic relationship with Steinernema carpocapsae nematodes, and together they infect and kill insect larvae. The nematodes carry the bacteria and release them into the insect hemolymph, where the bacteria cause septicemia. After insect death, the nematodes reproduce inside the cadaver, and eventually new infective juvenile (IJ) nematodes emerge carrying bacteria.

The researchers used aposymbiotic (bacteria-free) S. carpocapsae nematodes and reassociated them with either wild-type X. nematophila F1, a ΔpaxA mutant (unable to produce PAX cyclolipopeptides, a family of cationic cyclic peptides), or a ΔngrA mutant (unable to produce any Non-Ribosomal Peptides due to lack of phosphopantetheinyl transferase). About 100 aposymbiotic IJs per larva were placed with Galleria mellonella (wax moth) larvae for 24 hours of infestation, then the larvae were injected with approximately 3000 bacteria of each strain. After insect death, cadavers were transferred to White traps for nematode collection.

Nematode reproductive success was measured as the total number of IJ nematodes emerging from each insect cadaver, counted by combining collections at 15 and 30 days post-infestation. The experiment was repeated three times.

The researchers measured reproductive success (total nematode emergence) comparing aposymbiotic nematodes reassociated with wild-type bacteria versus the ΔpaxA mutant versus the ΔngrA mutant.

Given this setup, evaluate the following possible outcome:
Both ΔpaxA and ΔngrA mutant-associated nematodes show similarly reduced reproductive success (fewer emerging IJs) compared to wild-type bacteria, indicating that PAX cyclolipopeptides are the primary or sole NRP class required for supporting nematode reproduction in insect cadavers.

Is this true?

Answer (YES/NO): YES